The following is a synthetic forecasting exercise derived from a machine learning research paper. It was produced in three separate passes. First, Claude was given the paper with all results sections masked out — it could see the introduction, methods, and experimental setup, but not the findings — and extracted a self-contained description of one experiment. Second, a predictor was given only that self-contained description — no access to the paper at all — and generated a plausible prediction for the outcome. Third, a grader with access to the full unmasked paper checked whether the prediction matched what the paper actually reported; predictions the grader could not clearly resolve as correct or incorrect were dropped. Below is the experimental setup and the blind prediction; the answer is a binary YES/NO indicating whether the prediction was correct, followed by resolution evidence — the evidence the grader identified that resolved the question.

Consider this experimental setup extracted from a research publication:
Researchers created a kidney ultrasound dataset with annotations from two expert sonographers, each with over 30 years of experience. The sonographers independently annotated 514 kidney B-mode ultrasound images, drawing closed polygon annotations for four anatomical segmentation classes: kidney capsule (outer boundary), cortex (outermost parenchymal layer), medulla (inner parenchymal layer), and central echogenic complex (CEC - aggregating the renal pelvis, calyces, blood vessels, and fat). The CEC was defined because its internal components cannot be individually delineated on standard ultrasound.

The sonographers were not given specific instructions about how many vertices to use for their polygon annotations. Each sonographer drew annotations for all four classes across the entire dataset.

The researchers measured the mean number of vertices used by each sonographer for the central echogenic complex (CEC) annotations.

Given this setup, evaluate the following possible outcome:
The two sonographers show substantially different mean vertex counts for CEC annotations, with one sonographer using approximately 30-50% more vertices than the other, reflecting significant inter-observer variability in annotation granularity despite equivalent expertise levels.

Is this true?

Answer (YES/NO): YES